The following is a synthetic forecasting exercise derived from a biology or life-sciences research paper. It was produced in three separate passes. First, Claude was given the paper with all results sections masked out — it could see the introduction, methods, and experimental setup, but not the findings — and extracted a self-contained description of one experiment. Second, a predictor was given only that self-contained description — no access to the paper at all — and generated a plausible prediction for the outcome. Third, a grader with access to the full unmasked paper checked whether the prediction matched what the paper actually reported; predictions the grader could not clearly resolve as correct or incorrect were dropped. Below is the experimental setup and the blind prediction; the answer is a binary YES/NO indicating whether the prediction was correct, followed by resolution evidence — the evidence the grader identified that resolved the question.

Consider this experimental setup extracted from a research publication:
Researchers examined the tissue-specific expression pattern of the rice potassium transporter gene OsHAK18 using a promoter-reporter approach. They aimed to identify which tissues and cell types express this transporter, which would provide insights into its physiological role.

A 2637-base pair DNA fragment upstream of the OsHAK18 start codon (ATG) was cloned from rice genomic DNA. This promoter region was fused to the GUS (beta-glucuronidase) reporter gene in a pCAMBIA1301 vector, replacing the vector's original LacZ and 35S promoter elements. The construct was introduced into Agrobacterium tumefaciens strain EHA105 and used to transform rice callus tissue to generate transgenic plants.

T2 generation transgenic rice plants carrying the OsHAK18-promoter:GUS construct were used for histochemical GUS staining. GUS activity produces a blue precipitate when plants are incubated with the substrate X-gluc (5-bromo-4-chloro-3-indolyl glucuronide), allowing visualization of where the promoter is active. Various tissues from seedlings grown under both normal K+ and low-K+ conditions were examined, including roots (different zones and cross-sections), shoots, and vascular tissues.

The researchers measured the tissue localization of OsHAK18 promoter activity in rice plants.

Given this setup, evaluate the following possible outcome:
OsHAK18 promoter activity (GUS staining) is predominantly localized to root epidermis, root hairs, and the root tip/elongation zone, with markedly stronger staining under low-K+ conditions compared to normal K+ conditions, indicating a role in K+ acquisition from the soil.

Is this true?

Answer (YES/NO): NO